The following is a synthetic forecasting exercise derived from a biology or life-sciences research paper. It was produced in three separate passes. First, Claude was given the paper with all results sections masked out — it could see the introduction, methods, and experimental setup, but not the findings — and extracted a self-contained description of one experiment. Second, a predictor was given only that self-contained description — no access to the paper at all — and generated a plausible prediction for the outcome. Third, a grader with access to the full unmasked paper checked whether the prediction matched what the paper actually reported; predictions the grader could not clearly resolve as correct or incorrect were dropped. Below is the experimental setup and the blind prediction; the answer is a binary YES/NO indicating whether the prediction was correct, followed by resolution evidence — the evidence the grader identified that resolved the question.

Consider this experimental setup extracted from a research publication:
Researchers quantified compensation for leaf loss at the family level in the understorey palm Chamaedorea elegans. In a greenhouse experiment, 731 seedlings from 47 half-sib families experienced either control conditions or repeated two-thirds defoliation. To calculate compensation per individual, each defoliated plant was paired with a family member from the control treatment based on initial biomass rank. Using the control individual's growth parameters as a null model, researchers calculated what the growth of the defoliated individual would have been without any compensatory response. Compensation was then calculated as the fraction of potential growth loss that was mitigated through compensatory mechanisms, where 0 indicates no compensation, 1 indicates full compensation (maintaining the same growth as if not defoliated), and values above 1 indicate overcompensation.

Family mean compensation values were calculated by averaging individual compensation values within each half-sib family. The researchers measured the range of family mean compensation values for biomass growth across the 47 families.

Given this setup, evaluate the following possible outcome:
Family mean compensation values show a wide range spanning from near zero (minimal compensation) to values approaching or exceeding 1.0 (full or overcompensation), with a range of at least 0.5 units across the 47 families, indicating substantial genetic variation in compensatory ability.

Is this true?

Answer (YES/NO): NO